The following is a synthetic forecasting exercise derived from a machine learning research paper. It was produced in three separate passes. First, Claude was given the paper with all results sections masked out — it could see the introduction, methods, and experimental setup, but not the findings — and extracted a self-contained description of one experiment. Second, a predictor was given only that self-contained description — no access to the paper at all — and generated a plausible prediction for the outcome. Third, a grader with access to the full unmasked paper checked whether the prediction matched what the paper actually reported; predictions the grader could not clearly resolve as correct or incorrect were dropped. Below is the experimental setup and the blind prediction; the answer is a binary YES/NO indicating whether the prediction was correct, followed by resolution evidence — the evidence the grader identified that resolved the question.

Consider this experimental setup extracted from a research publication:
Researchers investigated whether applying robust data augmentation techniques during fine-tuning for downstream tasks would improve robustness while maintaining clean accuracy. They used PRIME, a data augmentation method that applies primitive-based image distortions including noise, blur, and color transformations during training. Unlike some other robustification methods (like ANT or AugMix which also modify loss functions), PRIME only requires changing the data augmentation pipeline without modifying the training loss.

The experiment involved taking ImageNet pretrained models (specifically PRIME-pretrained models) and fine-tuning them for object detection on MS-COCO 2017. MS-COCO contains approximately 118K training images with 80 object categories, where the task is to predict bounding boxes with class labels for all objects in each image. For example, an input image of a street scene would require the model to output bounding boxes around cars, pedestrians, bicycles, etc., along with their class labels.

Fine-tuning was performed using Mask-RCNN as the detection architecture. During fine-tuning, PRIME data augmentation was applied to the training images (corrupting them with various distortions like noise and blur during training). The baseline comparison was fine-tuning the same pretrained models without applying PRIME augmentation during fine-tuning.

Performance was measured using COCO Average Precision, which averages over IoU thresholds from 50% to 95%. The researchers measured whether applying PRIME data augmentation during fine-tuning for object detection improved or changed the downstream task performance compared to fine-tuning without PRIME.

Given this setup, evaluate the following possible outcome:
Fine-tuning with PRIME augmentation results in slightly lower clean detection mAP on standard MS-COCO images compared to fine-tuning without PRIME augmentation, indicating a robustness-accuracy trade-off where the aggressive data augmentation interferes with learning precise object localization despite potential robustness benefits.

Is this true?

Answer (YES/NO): NO